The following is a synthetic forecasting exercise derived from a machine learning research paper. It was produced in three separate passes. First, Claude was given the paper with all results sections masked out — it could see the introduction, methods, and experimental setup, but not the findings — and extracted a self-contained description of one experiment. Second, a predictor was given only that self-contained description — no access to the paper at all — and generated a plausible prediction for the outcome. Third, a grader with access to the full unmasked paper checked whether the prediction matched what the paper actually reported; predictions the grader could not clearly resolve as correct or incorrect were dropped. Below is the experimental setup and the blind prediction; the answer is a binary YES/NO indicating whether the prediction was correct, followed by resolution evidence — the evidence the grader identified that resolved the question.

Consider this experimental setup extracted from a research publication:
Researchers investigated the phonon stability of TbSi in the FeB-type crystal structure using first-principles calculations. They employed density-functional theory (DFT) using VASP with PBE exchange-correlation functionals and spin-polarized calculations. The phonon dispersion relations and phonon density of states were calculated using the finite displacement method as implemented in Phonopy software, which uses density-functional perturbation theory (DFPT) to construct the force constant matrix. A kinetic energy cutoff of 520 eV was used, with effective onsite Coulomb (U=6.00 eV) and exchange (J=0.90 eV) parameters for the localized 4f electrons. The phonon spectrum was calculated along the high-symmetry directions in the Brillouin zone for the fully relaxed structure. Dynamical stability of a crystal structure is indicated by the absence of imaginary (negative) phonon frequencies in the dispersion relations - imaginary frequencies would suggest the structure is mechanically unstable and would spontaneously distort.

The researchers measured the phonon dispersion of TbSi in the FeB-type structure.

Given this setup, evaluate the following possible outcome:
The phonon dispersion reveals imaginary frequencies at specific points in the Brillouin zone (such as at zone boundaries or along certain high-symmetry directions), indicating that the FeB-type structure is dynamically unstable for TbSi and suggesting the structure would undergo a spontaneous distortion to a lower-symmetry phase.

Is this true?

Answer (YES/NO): NO